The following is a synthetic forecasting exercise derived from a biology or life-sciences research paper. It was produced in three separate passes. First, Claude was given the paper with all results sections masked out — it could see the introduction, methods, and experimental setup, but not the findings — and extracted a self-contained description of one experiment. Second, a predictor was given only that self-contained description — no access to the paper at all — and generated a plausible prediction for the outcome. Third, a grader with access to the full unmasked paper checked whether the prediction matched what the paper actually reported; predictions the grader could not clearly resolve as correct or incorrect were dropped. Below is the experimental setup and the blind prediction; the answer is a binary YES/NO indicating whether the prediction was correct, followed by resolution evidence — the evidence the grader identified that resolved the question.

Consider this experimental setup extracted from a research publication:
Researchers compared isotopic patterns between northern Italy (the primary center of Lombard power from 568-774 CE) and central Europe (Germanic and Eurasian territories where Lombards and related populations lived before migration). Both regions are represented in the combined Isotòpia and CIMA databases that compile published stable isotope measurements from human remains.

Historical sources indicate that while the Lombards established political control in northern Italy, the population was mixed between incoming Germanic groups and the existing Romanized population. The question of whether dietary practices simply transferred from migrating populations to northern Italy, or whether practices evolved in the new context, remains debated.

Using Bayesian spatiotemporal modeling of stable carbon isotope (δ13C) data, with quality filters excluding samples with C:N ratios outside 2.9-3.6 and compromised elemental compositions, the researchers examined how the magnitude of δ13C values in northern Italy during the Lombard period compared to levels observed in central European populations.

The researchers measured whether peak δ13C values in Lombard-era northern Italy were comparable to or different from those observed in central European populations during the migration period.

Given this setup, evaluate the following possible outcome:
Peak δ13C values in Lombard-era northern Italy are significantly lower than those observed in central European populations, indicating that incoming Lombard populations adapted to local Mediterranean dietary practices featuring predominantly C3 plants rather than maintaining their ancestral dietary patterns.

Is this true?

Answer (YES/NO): NO